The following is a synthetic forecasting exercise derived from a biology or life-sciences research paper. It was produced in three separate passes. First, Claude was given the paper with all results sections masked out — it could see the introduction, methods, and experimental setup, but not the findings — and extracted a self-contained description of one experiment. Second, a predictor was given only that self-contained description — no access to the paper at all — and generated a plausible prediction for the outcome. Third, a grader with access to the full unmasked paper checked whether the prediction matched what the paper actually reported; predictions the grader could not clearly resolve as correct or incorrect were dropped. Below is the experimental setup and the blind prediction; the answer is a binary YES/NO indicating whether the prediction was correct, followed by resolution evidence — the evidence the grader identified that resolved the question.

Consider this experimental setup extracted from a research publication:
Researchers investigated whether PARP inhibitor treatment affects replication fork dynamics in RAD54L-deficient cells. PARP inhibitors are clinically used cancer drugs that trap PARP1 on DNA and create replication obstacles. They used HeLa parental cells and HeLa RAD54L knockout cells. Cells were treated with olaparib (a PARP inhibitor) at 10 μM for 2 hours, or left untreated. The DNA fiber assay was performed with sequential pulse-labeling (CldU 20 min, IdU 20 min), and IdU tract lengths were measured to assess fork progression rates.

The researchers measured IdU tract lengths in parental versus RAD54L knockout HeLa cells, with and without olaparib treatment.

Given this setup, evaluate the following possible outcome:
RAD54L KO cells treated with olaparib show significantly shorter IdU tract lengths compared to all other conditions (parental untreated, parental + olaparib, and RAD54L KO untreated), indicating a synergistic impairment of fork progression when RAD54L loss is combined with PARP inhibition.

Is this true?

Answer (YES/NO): NO